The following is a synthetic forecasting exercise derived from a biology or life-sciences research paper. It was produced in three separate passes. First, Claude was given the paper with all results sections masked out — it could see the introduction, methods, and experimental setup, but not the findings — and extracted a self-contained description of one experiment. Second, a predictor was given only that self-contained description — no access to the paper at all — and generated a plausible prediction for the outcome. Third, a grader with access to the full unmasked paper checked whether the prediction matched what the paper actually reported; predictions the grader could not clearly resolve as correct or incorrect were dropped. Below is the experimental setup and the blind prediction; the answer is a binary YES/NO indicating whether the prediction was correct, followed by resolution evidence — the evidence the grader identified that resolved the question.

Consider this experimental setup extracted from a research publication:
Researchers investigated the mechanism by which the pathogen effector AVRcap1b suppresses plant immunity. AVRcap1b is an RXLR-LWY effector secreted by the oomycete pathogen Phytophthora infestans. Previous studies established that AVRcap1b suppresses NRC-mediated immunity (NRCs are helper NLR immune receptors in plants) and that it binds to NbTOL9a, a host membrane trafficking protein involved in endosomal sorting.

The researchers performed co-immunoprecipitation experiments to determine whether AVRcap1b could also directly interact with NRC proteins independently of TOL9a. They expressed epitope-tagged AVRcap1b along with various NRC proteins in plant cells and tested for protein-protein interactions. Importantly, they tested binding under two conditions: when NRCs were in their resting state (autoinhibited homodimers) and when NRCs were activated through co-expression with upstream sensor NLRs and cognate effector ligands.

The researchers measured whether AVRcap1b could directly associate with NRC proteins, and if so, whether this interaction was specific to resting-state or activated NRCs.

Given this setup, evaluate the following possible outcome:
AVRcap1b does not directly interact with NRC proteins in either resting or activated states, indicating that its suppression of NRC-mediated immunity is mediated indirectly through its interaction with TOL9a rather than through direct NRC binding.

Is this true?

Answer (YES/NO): NO